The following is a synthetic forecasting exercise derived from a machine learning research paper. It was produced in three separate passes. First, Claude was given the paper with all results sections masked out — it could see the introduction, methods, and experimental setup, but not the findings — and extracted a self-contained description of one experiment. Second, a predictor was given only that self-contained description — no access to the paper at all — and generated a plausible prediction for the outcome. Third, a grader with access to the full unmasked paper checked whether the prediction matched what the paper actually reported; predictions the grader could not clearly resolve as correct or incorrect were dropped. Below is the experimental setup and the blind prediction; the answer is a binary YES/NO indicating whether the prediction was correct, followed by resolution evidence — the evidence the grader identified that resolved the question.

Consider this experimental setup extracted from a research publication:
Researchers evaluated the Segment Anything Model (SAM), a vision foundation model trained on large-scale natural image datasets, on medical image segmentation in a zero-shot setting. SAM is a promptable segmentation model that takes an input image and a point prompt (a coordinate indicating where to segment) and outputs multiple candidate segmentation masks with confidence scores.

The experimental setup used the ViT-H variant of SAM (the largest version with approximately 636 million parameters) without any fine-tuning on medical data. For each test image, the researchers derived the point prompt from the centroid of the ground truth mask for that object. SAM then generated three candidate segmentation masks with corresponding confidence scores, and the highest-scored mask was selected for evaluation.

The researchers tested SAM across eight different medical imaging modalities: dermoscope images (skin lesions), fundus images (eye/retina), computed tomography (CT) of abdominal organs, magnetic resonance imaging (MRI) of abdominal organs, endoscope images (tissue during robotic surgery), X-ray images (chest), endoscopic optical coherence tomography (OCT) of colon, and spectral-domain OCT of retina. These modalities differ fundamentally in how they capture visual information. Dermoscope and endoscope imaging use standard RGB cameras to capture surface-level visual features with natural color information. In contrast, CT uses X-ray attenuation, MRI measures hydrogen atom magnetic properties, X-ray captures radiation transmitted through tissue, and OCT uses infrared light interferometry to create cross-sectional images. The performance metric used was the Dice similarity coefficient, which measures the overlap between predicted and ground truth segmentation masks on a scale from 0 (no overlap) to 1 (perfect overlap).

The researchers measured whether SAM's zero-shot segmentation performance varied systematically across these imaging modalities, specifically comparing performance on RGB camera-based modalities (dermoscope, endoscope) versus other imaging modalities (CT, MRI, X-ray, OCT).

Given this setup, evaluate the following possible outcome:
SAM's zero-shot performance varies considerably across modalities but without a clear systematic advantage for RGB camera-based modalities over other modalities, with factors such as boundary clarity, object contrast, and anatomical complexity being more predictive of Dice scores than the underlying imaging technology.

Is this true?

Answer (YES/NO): NO